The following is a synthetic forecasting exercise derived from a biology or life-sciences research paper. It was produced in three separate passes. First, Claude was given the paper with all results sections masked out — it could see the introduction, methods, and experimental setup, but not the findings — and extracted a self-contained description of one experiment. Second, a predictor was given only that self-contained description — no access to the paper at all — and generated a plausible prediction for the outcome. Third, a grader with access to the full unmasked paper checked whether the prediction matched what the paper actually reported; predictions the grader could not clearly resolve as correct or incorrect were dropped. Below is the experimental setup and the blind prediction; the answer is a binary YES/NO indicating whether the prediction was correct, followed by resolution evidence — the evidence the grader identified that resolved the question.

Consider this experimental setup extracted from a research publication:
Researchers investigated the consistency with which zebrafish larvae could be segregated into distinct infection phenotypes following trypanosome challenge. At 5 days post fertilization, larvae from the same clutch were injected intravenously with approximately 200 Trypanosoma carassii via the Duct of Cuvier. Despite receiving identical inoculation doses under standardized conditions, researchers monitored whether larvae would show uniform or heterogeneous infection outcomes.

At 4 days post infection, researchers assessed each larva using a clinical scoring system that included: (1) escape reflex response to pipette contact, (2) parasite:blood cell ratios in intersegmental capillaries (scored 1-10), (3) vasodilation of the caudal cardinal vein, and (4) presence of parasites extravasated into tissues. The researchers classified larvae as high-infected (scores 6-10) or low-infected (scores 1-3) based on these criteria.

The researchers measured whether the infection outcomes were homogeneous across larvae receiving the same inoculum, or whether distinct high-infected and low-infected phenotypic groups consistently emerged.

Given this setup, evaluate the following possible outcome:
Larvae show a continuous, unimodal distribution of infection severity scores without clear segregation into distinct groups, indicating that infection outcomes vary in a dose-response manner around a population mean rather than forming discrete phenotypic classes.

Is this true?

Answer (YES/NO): NO